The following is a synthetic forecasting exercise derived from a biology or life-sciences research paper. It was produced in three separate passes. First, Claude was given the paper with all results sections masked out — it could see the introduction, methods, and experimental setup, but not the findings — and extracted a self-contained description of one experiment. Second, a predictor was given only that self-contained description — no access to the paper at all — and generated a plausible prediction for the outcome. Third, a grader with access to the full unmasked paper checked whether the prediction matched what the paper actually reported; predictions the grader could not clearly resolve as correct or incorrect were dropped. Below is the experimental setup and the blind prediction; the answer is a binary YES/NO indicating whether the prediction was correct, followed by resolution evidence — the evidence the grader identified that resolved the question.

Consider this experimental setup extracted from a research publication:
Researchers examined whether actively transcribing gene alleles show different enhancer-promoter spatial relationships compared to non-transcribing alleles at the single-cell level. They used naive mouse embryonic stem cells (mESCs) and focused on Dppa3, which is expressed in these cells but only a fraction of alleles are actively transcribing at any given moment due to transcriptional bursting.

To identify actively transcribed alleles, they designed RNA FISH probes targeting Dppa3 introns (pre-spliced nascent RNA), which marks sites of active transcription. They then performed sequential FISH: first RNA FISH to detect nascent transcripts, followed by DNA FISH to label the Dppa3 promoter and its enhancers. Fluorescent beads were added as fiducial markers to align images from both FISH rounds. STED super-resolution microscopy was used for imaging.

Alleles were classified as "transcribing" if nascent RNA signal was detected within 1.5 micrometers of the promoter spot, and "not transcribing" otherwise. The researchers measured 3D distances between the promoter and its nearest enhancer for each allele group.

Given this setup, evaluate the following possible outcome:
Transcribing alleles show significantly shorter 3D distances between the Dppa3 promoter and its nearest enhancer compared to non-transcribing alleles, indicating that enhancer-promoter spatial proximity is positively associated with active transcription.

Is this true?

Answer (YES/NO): YES